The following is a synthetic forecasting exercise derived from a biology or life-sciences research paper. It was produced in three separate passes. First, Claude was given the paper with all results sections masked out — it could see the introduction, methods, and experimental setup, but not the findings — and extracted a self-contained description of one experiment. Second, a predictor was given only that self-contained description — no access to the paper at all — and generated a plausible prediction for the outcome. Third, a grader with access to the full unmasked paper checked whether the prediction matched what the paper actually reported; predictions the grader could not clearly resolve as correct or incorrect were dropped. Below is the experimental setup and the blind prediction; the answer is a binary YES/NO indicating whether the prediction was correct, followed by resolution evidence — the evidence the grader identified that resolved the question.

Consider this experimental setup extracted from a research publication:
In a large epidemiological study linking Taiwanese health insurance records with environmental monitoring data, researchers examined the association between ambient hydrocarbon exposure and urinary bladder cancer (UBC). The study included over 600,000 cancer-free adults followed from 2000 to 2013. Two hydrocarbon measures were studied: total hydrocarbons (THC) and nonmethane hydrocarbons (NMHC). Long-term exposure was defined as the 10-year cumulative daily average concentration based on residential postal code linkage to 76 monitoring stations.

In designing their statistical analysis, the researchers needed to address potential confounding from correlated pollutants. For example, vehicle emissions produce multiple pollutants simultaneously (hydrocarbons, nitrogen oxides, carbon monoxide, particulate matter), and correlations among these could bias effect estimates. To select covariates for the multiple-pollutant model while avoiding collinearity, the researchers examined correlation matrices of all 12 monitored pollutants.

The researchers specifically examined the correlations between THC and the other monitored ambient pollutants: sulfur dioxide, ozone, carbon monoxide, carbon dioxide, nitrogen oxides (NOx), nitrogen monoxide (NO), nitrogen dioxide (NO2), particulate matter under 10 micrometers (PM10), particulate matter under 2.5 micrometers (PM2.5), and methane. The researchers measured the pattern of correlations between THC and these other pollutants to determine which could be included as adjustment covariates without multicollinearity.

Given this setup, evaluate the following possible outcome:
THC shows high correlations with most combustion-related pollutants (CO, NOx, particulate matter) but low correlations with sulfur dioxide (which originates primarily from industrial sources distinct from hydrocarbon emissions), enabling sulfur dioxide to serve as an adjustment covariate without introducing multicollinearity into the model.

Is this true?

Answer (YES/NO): NO